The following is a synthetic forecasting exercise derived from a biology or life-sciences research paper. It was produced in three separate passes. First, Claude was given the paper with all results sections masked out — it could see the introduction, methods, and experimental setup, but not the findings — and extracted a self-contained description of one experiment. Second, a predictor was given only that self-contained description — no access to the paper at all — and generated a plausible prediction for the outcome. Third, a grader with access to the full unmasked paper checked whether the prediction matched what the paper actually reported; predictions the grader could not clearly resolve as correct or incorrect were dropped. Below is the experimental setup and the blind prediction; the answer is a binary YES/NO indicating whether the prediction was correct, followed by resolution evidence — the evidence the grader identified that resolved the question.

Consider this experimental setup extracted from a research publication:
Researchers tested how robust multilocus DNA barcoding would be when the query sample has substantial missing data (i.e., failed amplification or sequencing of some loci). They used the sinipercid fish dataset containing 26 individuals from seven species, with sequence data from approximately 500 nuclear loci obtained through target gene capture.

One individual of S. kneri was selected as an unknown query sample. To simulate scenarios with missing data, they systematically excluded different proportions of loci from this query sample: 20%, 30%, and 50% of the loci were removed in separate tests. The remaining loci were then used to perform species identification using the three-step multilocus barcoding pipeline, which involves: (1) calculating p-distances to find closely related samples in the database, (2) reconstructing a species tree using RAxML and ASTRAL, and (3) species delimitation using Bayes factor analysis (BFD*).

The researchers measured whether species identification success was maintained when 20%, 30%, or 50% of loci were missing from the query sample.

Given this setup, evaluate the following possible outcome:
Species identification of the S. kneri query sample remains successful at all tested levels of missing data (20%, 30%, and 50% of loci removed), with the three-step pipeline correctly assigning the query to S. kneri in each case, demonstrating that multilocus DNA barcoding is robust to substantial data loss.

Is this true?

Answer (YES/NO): YES